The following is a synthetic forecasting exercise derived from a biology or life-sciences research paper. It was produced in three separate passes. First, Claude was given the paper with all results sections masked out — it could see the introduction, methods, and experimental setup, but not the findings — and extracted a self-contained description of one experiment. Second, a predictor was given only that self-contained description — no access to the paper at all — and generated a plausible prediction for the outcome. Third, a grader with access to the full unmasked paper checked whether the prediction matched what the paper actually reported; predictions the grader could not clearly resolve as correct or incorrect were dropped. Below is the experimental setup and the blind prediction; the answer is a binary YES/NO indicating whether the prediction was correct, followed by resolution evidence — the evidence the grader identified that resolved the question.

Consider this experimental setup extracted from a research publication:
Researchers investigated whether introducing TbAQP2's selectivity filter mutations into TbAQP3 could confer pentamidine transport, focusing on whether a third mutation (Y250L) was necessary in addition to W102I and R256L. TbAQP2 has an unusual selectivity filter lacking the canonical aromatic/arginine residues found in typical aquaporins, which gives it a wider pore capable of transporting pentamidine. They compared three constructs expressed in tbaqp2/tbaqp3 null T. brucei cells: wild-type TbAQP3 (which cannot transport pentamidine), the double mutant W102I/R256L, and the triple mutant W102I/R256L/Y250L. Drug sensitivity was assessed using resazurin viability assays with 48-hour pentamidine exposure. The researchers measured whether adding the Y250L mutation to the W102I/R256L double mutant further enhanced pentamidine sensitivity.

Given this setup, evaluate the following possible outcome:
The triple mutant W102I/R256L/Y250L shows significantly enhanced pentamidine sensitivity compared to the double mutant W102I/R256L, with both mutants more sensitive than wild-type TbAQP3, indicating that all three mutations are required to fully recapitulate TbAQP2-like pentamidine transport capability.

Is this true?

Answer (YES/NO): NO